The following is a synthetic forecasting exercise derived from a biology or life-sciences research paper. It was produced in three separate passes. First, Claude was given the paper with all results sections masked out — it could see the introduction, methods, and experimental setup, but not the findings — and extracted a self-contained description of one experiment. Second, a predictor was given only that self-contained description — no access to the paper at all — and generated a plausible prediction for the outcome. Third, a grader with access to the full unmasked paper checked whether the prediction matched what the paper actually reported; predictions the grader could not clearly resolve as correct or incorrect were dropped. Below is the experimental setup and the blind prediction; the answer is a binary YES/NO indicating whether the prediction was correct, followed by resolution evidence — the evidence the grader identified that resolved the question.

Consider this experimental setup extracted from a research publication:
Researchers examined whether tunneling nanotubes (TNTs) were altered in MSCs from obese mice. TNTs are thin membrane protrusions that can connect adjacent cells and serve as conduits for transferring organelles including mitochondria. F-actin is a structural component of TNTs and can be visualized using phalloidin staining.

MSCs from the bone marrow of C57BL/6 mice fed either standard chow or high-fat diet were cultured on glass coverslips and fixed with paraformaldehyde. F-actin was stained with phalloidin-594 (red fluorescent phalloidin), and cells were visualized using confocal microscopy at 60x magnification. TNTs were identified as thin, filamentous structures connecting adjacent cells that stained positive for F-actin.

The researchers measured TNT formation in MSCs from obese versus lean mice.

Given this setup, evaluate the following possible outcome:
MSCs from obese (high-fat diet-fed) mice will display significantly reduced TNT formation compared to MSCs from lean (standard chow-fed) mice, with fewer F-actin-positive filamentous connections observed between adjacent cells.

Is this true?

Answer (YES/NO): NO